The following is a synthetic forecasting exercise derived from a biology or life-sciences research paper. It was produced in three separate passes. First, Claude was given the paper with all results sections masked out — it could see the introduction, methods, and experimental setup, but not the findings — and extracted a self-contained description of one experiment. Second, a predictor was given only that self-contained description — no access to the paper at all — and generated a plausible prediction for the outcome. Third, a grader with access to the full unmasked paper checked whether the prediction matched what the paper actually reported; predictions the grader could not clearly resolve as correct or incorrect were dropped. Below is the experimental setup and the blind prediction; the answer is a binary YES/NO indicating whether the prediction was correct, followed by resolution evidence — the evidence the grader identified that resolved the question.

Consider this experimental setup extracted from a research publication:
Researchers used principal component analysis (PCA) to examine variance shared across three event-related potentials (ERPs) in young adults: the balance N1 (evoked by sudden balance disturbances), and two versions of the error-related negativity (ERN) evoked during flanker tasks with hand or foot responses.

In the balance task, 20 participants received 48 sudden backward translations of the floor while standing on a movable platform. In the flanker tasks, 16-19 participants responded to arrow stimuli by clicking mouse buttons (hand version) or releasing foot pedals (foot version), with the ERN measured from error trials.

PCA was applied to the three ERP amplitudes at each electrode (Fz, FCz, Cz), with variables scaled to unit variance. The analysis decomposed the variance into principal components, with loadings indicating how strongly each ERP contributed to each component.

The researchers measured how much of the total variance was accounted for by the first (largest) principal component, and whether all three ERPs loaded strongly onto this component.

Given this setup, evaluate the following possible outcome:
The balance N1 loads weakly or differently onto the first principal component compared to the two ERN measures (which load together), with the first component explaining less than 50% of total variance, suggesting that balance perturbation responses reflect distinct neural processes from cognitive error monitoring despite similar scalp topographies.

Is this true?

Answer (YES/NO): NO